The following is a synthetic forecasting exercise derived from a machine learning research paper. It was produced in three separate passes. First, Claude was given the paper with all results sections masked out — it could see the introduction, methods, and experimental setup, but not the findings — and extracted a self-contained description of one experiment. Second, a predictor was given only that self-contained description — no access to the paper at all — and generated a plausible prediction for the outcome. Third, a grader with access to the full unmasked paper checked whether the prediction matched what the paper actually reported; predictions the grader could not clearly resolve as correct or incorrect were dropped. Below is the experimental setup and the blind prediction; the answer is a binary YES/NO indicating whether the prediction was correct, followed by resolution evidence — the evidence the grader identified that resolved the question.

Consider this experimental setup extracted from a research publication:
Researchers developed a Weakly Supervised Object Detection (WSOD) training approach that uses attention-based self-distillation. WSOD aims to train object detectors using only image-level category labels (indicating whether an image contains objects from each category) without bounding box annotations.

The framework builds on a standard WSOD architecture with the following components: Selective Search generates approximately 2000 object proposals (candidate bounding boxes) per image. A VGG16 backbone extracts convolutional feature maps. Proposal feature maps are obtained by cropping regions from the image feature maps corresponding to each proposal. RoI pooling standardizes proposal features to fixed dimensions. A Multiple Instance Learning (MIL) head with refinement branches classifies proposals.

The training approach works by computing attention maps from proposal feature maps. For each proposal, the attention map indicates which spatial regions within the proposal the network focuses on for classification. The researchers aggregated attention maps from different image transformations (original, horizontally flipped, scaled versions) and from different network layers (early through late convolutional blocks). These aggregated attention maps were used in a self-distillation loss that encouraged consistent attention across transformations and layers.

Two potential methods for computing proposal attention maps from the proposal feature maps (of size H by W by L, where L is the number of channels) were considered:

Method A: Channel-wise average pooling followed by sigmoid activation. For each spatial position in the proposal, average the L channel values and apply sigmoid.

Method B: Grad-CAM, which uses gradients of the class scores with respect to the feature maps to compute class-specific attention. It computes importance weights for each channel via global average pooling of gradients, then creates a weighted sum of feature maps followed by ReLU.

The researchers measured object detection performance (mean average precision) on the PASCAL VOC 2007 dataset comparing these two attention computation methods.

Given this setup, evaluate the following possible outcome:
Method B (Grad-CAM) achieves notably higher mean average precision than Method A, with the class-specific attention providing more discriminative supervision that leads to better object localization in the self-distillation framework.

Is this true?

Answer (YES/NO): NO